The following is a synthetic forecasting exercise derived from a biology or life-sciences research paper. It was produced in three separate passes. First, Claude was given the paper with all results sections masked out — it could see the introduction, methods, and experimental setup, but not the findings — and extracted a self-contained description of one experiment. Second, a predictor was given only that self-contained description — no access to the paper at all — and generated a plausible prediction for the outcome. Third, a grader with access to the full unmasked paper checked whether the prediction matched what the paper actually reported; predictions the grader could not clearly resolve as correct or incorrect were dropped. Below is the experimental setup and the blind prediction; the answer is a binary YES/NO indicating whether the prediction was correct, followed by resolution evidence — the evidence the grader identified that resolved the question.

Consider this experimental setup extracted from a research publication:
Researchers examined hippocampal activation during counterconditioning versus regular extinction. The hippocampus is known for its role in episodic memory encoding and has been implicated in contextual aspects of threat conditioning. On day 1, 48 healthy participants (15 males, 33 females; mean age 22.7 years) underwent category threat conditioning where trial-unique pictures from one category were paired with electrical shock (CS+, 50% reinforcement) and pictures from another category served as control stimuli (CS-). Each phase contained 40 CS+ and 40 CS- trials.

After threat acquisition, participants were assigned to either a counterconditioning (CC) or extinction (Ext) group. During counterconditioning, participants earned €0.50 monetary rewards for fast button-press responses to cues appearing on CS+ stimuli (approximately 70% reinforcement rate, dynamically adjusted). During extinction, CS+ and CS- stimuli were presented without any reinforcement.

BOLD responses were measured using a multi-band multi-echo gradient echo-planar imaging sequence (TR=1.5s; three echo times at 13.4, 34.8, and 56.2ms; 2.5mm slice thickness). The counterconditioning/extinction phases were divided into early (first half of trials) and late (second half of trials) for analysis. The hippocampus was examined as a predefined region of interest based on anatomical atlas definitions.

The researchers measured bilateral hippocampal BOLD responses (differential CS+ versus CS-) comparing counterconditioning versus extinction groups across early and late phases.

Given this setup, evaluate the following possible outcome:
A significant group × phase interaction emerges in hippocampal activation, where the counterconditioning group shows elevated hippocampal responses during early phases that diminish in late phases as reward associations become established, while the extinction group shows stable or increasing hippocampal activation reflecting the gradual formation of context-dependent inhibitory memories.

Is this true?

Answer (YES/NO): NO